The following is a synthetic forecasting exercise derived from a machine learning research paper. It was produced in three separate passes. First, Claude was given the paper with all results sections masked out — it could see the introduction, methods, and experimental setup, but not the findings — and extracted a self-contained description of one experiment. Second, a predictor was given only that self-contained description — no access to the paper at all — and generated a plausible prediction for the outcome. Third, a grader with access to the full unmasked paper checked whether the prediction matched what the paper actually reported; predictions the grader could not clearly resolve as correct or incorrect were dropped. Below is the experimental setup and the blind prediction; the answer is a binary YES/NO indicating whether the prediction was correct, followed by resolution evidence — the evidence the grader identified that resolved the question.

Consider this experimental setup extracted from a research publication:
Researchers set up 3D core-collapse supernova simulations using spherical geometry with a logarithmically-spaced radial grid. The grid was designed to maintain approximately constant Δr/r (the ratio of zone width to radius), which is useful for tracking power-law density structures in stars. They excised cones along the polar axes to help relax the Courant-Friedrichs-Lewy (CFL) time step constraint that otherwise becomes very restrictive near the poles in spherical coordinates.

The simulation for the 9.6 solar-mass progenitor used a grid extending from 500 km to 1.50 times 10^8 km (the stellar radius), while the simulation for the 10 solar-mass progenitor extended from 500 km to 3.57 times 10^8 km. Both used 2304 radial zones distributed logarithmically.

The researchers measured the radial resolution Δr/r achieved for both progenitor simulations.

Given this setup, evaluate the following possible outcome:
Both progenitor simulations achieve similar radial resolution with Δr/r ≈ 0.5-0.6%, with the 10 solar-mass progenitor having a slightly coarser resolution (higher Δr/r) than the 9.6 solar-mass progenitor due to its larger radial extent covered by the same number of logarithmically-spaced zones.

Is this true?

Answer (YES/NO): YES